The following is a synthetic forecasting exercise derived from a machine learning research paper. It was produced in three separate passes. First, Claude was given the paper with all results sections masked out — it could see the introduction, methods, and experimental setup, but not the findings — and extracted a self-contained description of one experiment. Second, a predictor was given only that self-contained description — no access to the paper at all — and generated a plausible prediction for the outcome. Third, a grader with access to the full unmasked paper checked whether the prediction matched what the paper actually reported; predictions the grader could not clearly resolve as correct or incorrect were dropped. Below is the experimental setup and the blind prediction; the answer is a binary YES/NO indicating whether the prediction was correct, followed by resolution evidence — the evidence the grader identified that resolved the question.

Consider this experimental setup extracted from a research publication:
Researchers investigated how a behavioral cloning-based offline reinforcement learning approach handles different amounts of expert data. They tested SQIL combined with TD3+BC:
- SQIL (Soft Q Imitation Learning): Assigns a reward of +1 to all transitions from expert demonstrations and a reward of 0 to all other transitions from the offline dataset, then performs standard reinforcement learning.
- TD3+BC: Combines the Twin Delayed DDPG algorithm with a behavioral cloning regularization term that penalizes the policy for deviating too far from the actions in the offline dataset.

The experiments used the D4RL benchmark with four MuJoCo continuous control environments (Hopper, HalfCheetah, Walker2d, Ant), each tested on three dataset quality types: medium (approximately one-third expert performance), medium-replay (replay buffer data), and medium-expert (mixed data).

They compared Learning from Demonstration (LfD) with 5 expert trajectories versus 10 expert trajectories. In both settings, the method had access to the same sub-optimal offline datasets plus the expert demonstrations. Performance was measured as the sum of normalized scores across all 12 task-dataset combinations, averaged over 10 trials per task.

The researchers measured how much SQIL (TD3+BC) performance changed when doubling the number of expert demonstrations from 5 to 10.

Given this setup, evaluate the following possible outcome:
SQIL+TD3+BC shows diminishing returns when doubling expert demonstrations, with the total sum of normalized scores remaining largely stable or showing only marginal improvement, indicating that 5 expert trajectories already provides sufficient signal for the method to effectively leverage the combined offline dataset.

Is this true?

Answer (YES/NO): NO